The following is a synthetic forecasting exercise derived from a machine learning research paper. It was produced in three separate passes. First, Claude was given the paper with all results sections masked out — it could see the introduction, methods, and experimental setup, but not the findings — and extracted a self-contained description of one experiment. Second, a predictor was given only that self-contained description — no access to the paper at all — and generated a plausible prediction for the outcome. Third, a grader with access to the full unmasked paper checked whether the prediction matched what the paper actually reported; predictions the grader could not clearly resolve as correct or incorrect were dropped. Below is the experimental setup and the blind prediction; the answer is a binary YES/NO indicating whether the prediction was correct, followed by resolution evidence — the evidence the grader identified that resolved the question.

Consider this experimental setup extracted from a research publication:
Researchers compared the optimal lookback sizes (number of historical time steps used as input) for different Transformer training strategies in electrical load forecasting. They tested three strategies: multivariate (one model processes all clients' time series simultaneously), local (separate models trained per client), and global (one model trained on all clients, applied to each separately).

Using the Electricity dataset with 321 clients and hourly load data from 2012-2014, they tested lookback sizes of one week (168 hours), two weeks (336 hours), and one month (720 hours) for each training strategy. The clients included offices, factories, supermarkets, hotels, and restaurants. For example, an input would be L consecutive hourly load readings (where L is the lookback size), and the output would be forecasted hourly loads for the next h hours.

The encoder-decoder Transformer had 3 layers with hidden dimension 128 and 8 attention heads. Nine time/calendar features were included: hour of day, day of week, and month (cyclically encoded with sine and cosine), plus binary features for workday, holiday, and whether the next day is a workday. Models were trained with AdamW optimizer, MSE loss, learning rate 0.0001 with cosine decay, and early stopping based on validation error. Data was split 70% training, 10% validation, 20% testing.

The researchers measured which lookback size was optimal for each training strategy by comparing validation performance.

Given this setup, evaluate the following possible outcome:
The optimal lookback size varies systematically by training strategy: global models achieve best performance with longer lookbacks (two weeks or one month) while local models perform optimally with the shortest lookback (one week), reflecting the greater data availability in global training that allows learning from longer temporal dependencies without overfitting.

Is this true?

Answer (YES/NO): YES